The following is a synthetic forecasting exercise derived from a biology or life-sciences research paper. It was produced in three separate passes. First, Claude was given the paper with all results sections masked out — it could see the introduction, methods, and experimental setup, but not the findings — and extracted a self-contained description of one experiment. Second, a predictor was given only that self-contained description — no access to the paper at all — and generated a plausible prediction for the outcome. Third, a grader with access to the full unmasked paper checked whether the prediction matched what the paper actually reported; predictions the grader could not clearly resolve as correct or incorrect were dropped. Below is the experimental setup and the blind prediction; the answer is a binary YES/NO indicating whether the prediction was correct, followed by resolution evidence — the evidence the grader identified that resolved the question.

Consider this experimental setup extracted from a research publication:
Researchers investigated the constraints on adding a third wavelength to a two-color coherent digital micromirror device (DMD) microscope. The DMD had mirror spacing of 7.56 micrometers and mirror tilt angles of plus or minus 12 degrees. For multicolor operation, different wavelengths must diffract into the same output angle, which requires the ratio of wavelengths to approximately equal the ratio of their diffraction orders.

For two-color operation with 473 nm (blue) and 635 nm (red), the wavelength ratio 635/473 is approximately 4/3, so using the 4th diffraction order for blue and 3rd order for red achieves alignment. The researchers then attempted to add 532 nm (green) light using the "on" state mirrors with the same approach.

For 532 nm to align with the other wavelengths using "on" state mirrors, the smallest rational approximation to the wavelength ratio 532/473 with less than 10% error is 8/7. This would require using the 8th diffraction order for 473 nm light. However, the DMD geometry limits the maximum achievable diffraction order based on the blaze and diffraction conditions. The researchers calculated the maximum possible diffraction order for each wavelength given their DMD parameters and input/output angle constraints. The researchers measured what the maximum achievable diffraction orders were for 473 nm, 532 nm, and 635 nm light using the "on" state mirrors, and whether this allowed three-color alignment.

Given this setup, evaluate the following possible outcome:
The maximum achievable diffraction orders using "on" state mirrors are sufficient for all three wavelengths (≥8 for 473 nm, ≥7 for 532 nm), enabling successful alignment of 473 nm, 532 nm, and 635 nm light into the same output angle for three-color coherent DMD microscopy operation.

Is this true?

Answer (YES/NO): NO